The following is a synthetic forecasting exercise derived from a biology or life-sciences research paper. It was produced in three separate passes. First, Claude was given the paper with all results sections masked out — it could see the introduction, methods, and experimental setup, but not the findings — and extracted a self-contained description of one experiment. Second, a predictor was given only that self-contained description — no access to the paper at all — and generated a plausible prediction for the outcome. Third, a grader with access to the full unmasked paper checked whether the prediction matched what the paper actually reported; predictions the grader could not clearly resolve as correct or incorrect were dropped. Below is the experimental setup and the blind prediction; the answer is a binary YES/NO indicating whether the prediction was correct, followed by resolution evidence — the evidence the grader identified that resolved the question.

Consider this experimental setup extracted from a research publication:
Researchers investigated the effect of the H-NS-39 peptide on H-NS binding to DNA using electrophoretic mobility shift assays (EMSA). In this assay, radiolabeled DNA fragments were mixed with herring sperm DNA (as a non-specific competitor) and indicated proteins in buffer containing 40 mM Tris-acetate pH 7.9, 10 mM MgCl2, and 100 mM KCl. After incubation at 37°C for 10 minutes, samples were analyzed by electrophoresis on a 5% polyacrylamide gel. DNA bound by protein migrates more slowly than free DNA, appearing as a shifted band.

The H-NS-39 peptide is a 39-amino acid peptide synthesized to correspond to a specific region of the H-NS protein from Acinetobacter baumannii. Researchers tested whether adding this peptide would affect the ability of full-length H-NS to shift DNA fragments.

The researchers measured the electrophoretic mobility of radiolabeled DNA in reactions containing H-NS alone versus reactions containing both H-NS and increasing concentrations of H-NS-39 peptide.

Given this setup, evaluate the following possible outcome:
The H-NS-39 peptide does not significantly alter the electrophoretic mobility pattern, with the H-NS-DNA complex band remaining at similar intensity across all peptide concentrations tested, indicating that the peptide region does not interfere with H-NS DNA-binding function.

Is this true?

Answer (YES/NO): YES